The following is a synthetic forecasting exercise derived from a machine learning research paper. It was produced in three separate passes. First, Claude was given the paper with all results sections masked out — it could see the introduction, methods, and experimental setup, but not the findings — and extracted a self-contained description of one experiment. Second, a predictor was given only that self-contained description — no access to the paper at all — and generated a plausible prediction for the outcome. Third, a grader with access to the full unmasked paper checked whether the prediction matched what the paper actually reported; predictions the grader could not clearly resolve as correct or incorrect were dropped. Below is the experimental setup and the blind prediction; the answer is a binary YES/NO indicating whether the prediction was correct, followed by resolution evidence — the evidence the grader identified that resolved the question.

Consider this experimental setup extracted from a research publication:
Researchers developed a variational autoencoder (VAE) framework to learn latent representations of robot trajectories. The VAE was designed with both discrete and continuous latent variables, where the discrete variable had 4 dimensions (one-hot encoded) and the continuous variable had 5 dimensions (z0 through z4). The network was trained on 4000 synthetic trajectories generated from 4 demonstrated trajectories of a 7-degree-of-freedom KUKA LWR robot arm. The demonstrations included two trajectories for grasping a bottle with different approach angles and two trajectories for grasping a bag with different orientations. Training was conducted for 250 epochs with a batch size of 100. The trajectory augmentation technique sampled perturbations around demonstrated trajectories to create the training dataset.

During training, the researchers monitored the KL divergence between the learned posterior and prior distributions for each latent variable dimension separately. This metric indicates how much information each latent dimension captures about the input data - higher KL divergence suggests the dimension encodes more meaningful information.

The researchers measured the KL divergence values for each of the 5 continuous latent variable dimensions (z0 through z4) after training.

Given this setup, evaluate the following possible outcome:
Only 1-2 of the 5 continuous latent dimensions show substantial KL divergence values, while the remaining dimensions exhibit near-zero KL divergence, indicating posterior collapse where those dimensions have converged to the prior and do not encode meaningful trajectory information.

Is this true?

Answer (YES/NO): YES